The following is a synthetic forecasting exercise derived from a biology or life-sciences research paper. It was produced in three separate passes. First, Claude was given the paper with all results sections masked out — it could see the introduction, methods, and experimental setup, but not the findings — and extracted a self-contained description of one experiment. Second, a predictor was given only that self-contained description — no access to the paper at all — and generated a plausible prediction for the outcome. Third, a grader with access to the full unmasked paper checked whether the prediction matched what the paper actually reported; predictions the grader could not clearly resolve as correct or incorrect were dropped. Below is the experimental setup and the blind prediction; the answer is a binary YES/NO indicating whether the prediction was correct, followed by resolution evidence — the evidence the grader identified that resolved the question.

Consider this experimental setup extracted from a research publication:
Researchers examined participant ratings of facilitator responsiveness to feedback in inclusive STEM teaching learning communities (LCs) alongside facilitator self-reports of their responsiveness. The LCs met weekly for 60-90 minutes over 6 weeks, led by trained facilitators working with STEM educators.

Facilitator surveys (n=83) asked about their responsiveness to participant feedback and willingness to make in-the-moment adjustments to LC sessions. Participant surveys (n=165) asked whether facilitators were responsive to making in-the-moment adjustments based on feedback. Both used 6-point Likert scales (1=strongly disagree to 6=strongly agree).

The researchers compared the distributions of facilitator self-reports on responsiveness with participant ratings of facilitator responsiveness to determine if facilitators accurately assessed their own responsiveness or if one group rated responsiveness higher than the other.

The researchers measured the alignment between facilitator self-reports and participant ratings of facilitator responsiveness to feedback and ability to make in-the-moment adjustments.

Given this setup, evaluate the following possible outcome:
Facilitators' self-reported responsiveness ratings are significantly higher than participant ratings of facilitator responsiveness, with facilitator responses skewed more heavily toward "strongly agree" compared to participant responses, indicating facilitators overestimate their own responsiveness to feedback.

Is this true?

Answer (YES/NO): NO